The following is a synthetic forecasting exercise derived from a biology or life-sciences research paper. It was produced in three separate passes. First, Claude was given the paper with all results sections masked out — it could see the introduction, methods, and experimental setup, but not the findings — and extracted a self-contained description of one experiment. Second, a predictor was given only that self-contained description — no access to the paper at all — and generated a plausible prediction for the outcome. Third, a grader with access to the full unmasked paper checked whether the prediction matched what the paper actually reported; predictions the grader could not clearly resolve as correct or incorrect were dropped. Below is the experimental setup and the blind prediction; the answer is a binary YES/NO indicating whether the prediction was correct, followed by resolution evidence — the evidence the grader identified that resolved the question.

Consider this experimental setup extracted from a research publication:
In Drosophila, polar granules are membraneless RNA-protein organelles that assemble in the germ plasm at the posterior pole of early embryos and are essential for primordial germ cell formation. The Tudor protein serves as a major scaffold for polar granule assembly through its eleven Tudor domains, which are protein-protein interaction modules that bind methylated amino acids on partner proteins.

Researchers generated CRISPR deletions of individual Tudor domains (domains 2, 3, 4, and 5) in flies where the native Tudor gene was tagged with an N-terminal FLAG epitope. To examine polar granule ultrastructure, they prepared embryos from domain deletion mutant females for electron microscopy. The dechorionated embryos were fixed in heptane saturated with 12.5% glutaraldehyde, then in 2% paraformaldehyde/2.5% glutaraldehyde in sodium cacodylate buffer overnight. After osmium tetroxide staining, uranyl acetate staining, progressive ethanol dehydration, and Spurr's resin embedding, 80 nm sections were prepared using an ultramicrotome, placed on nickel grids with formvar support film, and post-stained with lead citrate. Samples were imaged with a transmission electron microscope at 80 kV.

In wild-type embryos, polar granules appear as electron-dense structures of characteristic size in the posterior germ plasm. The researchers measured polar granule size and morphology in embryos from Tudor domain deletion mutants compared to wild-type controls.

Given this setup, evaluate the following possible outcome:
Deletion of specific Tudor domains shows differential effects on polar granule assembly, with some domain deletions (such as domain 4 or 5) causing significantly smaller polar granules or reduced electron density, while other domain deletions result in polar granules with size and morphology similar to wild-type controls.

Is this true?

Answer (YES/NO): NO